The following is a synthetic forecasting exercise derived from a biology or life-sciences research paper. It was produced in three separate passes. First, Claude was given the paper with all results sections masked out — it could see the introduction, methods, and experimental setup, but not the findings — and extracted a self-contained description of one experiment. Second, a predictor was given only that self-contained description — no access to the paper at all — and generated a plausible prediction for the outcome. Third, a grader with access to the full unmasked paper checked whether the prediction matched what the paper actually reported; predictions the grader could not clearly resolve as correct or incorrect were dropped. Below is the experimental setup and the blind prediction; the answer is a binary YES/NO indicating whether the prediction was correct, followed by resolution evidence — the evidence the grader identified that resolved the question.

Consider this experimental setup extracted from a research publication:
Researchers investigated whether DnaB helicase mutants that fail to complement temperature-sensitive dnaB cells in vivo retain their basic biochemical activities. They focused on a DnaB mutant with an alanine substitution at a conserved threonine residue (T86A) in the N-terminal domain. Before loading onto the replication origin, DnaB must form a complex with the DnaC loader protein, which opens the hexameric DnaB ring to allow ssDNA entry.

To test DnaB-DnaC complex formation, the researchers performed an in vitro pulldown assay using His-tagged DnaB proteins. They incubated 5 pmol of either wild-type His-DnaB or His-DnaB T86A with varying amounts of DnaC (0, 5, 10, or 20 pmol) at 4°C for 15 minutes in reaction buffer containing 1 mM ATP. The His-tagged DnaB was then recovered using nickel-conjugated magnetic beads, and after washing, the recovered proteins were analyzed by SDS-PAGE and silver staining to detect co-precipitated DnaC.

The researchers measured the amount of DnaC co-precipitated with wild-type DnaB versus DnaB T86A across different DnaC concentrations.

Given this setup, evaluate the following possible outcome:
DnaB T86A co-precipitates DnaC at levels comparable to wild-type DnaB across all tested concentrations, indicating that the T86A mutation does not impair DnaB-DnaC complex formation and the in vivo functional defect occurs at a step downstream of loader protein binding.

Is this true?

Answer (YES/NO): YES